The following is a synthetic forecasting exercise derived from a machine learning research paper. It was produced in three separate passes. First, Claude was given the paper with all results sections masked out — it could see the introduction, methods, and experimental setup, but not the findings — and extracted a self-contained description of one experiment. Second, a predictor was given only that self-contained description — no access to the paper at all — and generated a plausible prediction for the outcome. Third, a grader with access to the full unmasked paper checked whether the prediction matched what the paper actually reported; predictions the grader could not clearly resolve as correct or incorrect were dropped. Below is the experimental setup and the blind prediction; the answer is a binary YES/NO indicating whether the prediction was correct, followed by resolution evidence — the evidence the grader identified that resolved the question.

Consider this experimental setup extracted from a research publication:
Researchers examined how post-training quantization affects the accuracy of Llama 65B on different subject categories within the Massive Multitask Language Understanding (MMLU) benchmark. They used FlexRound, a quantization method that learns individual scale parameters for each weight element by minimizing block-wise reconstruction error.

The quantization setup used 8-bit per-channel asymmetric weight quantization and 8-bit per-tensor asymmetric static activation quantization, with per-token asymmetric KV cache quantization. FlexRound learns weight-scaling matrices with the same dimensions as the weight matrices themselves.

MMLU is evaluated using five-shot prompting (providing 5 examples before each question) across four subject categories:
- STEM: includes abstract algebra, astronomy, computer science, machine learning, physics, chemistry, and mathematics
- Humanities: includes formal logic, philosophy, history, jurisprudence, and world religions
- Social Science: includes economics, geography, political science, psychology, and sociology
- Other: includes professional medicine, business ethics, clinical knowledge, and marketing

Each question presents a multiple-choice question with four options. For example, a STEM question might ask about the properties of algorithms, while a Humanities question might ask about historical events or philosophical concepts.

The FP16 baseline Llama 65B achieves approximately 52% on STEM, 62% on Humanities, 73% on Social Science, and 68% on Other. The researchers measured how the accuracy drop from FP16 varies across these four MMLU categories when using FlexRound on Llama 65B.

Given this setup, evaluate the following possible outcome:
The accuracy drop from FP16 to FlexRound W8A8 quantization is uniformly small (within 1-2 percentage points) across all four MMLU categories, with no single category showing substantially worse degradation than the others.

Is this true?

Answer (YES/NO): NO